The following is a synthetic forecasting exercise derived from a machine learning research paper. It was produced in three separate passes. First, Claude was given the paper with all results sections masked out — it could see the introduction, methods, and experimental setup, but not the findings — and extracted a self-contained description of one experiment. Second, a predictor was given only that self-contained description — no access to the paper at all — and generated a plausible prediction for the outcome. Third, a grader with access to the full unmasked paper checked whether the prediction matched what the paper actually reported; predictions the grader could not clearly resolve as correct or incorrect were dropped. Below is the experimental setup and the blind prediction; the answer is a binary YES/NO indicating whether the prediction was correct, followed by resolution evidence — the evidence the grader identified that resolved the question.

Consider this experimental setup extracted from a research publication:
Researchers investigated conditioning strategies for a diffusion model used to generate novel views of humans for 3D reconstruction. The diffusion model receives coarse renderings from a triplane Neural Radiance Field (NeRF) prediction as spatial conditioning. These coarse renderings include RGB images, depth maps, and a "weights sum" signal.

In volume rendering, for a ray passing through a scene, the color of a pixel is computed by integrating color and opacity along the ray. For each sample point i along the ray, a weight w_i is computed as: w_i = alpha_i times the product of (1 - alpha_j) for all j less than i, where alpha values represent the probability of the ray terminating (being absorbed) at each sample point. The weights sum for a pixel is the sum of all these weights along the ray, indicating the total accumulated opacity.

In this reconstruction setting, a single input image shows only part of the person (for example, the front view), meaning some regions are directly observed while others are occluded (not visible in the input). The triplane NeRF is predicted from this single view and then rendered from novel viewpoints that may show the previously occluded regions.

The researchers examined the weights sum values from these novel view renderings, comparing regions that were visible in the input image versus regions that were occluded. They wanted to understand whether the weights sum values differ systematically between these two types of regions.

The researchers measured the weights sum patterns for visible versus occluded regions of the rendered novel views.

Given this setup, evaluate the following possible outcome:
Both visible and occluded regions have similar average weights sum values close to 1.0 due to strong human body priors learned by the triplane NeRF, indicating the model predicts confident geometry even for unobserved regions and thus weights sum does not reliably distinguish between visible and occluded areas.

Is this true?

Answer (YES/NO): NO